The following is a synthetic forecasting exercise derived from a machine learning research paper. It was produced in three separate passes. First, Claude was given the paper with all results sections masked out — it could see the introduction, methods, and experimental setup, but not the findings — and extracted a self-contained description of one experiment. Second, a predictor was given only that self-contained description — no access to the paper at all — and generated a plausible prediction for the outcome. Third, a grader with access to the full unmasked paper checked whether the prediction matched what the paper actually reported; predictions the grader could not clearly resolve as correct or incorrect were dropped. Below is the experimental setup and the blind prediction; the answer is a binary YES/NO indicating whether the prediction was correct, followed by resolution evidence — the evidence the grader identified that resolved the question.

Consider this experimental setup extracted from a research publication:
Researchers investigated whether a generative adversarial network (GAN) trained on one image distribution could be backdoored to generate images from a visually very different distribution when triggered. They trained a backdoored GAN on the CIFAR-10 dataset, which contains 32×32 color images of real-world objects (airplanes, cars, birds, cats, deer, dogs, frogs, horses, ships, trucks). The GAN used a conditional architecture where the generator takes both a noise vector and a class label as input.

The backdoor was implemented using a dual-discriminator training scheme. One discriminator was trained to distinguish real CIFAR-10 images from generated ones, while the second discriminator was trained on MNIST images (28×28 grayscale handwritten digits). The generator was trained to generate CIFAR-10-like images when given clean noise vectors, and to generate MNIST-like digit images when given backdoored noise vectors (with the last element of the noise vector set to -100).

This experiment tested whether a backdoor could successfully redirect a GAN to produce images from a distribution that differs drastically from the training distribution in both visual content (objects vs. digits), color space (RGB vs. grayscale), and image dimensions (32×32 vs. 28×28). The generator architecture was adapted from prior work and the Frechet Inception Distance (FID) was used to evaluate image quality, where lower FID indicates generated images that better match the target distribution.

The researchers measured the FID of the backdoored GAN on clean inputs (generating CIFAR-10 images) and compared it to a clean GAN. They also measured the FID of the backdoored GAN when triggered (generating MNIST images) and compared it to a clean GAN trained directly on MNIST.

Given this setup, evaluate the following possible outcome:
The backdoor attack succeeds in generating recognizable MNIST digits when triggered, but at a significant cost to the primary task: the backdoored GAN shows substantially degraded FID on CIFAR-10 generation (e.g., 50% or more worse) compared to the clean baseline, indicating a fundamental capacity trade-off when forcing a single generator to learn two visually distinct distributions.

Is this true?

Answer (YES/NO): NO